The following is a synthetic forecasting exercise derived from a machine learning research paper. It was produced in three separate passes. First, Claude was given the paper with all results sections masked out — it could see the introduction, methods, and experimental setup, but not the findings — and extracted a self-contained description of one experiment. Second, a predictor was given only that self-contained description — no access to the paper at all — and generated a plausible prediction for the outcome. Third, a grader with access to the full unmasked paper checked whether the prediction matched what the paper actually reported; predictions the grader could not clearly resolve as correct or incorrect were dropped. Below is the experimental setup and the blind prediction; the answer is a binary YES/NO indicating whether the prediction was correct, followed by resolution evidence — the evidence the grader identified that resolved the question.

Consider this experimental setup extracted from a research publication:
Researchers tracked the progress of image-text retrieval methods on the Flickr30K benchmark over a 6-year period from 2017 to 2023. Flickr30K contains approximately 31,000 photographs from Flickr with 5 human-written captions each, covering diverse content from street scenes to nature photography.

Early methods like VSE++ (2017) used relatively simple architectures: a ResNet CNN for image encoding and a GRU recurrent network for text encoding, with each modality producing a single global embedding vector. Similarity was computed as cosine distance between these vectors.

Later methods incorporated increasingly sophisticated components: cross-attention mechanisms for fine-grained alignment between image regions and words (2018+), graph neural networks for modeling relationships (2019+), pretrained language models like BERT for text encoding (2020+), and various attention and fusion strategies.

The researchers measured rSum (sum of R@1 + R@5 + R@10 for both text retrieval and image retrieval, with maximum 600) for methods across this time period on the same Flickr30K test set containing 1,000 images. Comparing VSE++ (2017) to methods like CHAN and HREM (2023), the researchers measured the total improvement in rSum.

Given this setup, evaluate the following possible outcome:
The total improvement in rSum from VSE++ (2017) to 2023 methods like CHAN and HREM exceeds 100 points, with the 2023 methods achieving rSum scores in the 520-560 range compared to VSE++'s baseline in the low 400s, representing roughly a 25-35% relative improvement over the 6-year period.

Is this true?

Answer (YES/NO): YES